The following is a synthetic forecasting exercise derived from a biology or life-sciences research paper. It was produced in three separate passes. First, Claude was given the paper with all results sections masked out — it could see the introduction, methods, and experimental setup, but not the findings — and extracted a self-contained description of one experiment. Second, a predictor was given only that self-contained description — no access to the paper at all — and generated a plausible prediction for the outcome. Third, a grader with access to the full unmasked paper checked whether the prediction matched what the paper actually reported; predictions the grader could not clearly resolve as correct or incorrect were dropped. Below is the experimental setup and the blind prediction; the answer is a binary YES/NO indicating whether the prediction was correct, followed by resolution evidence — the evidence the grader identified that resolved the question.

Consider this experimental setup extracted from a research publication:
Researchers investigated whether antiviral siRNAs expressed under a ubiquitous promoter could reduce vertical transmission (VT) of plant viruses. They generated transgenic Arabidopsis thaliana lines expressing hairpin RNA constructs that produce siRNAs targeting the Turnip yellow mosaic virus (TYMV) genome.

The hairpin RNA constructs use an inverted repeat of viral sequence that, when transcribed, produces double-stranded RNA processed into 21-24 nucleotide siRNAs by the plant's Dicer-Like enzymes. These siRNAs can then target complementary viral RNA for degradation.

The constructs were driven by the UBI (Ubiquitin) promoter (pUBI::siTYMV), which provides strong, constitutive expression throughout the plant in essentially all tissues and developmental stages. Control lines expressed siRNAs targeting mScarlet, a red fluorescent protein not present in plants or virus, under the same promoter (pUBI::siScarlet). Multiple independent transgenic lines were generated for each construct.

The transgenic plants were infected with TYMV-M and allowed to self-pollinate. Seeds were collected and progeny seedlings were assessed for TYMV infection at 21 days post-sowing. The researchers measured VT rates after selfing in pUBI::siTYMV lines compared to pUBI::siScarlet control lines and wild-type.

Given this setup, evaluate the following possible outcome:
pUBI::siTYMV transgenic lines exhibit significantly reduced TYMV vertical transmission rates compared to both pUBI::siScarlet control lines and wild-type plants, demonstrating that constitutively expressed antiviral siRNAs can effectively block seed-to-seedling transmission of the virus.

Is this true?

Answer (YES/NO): YES